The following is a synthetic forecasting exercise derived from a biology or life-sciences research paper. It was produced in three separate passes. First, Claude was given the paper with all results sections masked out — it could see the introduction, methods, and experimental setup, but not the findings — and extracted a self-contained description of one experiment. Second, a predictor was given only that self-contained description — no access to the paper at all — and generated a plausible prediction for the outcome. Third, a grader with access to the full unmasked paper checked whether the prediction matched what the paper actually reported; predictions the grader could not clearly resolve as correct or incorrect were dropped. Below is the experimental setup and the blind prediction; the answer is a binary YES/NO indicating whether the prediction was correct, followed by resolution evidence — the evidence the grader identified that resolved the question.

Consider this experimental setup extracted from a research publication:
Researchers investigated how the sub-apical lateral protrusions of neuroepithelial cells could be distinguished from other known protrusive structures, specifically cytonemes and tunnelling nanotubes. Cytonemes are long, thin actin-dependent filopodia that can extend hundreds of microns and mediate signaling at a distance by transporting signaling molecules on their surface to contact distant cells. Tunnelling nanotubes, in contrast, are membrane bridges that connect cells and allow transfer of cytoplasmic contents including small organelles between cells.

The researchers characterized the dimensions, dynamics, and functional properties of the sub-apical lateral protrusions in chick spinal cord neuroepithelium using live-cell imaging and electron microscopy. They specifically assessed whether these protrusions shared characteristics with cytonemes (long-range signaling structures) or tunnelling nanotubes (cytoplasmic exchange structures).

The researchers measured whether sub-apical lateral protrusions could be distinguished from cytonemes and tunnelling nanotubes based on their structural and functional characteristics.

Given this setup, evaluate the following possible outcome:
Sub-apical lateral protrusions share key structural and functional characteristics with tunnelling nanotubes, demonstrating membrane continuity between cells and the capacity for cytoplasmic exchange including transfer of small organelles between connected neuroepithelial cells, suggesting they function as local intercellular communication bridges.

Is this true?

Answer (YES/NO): NO